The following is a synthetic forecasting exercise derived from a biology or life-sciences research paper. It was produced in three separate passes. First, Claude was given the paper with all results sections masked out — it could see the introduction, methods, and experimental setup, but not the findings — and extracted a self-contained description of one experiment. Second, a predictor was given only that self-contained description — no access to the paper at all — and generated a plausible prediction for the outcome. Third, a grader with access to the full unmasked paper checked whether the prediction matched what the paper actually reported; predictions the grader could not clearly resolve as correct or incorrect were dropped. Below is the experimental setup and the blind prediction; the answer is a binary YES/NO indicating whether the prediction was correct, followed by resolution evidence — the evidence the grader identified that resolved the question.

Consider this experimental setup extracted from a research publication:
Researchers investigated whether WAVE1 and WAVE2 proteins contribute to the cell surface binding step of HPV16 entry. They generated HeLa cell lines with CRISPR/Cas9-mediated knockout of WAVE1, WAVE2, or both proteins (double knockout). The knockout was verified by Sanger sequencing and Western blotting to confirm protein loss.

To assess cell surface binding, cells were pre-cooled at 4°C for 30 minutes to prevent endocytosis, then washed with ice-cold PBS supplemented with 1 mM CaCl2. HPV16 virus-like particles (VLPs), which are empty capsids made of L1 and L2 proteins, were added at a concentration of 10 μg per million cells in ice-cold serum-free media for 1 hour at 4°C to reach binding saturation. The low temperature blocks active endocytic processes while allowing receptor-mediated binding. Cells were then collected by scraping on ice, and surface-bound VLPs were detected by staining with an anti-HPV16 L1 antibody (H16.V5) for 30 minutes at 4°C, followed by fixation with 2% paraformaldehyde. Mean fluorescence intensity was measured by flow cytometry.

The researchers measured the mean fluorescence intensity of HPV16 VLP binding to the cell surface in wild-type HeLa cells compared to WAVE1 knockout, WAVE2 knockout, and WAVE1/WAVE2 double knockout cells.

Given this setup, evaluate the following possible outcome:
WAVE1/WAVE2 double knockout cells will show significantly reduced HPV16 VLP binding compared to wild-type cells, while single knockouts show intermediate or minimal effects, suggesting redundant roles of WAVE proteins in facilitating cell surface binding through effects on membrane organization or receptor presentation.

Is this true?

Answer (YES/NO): NO